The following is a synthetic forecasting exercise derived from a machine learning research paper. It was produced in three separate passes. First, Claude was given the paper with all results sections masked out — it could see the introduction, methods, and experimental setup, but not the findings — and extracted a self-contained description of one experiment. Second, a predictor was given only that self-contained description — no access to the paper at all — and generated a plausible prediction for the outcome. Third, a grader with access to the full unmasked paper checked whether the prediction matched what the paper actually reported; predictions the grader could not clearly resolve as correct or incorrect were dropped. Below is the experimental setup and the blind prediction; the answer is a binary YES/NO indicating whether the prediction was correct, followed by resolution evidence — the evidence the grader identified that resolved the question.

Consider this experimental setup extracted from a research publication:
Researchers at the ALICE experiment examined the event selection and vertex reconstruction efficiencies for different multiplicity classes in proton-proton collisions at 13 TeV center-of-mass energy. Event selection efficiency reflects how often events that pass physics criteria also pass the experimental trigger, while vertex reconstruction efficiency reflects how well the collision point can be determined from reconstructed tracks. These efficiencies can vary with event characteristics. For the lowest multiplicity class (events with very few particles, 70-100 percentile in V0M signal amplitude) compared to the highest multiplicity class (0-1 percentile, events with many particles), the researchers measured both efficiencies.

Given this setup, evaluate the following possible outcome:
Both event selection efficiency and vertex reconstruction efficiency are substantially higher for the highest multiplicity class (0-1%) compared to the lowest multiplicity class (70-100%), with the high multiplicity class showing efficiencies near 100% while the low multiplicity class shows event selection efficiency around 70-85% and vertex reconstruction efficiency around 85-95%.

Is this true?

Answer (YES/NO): YES